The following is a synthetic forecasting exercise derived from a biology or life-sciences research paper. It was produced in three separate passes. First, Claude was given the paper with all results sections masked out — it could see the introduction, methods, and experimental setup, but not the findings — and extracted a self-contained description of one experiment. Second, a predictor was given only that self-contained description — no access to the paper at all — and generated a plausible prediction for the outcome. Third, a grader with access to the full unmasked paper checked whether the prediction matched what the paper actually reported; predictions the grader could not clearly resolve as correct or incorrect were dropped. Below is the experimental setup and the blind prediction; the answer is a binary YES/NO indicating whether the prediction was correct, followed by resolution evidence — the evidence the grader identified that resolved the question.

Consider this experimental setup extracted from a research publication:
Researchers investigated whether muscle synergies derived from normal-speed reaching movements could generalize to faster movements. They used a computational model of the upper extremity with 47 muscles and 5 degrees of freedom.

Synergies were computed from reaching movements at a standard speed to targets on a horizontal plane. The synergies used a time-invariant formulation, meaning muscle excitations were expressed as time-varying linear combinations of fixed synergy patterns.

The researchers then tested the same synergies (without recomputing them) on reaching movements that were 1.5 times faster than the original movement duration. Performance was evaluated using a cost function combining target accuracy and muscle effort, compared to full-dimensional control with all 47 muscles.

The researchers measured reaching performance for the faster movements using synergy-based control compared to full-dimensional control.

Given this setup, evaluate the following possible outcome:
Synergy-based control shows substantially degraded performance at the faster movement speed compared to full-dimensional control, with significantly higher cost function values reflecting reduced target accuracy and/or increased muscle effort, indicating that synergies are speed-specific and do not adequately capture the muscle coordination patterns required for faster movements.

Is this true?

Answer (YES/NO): NO